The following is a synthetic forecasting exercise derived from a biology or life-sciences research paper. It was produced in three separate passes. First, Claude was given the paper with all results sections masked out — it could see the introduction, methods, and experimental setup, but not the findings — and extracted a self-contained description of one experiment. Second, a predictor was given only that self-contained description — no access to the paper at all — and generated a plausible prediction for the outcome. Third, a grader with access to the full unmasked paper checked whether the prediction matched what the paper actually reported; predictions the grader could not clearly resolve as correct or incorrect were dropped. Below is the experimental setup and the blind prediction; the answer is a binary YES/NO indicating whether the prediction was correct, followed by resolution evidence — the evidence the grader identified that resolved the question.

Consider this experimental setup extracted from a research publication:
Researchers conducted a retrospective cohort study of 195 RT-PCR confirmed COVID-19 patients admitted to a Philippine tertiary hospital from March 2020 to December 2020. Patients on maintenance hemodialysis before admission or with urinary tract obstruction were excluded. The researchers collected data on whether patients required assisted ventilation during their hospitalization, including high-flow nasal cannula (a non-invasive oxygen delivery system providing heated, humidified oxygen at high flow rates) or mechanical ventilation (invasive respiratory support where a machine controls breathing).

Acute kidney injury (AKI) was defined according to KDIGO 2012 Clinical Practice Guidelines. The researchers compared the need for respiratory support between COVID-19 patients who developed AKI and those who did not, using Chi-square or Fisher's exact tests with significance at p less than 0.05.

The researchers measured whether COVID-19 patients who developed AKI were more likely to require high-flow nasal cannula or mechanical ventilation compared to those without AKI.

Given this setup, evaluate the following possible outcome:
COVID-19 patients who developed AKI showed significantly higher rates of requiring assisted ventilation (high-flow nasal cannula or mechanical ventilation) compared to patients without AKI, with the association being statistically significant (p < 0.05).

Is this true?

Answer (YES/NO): NO